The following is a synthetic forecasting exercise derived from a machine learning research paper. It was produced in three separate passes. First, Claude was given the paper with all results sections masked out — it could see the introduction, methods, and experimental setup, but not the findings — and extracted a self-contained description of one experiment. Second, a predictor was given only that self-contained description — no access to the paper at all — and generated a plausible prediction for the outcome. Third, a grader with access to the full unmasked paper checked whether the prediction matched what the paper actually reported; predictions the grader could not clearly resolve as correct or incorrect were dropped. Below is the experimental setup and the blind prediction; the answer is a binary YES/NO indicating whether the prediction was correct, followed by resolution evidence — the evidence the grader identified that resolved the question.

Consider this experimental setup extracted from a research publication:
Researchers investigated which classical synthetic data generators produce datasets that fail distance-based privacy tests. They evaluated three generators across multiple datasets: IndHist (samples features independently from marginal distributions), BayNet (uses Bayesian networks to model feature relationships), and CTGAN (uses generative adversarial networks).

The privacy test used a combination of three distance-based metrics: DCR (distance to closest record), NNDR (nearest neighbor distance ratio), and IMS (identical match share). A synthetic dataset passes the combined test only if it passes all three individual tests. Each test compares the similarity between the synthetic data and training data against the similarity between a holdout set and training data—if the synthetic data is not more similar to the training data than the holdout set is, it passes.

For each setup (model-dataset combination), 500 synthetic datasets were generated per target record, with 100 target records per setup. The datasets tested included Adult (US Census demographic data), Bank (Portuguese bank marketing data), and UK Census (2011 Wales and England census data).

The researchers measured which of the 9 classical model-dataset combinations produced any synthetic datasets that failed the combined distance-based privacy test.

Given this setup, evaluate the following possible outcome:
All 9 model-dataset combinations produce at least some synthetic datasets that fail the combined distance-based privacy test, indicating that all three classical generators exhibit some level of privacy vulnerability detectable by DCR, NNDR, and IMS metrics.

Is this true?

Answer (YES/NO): NO